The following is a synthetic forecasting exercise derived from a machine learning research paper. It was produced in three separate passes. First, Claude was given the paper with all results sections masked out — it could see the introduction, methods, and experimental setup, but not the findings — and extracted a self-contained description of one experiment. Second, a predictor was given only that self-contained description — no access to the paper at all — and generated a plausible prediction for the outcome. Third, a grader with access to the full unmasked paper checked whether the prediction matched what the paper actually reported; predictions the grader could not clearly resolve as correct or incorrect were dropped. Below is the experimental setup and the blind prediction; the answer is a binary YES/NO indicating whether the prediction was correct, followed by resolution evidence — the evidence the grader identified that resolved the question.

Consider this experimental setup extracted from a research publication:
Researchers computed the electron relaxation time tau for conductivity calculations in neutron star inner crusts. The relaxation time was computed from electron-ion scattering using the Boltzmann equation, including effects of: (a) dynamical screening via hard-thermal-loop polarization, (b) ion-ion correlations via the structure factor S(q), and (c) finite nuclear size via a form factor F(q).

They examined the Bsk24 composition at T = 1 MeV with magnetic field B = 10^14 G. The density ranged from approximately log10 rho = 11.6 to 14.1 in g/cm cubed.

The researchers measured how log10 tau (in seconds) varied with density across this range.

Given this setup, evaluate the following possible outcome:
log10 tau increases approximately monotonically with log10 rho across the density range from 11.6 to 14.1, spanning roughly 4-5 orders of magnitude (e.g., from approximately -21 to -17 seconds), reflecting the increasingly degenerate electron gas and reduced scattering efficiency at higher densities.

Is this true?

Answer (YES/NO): NO